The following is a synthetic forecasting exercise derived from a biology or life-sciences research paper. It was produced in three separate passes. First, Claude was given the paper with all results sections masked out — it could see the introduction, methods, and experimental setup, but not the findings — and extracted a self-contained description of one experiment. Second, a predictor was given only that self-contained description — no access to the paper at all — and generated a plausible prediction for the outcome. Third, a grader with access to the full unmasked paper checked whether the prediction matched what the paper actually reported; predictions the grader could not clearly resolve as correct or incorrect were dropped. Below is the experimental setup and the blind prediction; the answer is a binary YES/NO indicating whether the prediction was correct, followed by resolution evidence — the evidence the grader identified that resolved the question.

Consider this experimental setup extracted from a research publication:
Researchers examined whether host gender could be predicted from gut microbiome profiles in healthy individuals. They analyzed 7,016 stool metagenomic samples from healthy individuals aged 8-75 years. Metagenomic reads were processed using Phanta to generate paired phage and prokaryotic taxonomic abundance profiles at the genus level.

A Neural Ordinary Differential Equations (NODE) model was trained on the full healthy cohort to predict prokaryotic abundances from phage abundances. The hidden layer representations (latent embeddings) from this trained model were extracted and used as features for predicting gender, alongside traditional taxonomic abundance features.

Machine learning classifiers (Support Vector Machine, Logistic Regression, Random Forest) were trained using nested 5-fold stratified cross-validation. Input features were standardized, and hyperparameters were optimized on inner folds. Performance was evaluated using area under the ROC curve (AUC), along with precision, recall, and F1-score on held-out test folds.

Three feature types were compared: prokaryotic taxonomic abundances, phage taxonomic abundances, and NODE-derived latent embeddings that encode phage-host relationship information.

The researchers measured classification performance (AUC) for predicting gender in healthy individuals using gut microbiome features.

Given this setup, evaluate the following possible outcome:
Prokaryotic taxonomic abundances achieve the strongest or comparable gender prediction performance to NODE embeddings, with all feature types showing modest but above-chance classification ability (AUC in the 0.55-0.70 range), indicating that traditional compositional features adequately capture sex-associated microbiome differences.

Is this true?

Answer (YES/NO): NO